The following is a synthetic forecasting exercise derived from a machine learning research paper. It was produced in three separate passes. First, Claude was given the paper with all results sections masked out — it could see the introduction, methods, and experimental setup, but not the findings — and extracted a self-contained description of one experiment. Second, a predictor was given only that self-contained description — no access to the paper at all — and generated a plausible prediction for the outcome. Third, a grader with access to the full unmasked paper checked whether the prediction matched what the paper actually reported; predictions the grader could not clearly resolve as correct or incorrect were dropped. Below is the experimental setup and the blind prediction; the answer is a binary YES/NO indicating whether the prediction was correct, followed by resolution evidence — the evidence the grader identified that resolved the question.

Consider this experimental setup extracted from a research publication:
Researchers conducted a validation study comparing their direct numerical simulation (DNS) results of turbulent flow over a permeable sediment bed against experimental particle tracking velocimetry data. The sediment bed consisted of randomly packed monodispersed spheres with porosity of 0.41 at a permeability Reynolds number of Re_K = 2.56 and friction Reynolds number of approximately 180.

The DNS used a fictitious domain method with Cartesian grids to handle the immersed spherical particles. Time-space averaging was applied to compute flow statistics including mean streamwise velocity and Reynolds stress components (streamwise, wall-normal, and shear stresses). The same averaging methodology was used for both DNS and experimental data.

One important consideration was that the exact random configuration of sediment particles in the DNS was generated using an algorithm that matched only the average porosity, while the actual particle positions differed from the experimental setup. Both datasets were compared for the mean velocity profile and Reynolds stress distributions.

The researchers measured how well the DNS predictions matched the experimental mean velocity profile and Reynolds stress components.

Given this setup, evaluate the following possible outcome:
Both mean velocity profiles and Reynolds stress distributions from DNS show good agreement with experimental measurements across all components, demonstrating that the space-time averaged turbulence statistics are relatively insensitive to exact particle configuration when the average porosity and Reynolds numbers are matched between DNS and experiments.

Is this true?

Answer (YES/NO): YES